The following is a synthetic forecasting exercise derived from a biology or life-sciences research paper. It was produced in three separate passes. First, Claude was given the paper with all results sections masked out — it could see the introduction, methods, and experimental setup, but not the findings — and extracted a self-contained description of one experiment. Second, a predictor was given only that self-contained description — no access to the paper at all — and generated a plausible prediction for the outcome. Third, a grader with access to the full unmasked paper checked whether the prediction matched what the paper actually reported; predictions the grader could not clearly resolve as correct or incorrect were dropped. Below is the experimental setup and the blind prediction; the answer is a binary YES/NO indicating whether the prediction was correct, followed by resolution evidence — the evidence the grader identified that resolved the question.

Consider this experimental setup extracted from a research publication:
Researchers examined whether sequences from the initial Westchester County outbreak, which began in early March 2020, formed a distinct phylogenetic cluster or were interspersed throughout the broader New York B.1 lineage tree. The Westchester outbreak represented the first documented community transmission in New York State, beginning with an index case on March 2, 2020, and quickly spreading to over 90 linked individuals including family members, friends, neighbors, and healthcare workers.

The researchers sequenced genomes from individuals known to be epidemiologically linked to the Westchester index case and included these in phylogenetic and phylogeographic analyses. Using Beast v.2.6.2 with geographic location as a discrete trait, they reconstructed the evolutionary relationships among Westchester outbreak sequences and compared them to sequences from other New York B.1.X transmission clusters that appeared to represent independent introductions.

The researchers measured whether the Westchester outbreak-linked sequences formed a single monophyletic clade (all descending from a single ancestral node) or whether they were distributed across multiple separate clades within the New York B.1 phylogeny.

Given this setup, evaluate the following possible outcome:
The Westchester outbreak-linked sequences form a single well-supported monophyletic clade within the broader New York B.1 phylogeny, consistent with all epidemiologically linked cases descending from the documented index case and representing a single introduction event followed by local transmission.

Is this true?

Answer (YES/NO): NO